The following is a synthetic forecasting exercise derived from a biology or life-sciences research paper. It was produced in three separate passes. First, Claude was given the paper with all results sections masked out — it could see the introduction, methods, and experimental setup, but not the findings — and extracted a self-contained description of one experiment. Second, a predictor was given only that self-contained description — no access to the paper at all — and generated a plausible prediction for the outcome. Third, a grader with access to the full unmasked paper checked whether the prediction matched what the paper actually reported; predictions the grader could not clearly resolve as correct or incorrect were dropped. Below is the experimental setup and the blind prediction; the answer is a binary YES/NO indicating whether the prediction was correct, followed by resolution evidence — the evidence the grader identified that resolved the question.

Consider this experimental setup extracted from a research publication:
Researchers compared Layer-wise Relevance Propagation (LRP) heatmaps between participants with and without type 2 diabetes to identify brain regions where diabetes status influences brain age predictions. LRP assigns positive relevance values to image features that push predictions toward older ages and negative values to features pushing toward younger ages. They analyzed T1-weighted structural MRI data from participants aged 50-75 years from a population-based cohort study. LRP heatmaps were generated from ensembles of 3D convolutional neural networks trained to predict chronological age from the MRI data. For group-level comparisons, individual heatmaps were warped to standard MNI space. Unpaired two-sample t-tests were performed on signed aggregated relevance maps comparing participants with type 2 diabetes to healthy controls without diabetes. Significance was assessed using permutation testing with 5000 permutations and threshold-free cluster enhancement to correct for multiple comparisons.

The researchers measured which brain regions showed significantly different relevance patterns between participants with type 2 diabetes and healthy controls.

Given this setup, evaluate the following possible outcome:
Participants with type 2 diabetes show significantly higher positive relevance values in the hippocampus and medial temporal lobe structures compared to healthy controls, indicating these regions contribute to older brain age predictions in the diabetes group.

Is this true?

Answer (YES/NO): NO